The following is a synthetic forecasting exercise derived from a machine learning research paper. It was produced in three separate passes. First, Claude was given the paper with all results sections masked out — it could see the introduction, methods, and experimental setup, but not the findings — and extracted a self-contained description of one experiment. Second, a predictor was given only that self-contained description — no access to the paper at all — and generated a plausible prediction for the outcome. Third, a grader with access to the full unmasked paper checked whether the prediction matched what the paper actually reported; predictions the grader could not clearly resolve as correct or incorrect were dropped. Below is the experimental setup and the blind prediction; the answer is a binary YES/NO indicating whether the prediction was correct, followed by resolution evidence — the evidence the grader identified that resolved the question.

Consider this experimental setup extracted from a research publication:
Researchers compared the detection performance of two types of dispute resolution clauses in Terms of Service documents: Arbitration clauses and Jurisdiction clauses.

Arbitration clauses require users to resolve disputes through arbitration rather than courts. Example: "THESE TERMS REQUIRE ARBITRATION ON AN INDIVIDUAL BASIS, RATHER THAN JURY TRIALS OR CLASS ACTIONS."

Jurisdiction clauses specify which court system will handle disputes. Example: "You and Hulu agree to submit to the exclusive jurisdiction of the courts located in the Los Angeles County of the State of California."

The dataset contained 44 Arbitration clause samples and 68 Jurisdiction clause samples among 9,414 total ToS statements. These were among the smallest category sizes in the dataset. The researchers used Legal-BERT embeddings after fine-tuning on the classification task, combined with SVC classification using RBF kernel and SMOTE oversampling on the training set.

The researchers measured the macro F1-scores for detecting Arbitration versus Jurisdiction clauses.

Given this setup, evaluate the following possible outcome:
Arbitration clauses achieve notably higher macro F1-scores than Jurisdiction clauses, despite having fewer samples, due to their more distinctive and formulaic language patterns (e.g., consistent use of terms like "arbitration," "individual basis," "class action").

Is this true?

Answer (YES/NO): NO